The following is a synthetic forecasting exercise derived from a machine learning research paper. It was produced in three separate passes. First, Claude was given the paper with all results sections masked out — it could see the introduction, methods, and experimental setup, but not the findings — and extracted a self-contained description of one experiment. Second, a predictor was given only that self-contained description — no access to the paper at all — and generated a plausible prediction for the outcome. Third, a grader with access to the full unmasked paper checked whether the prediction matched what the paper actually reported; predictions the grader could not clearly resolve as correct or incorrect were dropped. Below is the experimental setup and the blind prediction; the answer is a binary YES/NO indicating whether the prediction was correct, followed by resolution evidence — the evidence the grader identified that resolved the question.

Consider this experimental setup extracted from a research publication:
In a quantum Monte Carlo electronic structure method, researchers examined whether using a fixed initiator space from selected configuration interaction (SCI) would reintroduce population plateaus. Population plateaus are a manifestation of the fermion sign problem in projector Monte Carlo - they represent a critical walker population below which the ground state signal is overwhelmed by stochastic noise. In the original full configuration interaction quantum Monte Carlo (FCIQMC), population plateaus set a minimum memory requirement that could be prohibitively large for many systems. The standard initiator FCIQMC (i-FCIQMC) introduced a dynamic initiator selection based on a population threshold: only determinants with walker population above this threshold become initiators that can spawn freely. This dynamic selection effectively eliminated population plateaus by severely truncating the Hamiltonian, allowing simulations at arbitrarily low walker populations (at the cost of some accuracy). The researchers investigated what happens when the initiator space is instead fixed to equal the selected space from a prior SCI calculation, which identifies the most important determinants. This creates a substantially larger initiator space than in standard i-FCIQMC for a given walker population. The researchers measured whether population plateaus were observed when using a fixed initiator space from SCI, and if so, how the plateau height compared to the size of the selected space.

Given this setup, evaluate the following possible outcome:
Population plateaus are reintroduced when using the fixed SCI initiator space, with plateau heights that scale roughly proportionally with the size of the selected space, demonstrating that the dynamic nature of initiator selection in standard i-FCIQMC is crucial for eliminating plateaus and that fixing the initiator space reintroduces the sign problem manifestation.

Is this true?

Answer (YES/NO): YES